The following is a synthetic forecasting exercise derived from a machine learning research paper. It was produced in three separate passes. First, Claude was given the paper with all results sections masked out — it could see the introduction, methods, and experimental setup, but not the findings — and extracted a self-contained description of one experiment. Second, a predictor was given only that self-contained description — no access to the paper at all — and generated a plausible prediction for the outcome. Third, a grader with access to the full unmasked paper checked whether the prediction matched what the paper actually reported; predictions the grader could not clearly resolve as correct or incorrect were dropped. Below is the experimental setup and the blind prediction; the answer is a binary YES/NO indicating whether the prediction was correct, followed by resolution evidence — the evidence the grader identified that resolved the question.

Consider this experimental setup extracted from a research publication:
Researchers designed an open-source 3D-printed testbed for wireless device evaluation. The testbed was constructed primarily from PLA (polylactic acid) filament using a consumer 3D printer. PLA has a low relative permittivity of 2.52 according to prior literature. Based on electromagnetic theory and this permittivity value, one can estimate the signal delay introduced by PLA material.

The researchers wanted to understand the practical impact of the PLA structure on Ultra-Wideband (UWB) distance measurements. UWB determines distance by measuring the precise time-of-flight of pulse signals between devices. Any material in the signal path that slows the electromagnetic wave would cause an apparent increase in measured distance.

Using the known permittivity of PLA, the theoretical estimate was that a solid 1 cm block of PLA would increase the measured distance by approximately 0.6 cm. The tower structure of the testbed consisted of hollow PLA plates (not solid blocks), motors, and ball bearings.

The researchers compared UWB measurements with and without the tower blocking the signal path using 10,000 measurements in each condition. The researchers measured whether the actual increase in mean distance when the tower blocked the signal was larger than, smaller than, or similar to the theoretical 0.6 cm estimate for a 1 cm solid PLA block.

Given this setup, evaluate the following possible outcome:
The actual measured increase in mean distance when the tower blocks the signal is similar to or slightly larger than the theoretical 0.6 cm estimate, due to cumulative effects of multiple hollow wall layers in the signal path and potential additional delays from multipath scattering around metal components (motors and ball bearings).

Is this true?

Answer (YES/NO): NO